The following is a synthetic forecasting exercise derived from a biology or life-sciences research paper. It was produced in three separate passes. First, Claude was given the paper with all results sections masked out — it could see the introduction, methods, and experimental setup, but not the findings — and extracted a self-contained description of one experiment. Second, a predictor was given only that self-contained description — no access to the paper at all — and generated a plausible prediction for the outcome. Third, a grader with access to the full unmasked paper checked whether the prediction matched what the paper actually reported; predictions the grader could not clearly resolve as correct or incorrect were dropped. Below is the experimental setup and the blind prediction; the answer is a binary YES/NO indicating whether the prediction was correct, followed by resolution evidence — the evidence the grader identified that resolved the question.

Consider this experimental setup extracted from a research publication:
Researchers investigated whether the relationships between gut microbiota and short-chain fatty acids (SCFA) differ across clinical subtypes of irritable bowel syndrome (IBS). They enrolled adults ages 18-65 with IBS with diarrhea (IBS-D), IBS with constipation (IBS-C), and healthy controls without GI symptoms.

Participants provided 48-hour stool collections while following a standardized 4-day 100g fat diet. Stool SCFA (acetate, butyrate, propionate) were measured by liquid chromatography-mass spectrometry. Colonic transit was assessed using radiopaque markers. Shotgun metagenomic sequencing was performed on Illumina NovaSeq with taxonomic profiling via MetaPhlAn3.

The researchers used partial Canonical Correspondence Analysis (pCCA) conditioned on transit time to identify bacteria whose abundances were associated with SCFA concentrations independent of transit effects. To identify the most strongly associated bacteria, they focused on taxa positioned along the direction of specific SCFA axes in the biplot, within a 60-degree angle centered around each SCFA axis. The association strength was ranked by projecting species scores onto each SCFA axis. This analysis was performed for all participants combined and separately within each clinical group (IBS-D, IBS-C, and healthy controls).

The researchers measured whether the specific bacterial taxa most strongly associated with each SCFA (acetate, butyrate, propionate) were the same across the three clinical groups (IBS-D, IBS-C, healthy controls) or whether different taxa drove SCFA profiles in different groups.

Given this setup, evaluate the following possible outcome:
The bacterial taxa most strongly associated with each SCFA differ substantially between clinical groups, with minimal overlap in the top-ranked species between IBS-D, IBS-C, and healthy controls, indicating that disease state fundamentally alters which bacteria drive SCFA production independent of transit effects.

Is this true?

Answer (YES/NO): YES